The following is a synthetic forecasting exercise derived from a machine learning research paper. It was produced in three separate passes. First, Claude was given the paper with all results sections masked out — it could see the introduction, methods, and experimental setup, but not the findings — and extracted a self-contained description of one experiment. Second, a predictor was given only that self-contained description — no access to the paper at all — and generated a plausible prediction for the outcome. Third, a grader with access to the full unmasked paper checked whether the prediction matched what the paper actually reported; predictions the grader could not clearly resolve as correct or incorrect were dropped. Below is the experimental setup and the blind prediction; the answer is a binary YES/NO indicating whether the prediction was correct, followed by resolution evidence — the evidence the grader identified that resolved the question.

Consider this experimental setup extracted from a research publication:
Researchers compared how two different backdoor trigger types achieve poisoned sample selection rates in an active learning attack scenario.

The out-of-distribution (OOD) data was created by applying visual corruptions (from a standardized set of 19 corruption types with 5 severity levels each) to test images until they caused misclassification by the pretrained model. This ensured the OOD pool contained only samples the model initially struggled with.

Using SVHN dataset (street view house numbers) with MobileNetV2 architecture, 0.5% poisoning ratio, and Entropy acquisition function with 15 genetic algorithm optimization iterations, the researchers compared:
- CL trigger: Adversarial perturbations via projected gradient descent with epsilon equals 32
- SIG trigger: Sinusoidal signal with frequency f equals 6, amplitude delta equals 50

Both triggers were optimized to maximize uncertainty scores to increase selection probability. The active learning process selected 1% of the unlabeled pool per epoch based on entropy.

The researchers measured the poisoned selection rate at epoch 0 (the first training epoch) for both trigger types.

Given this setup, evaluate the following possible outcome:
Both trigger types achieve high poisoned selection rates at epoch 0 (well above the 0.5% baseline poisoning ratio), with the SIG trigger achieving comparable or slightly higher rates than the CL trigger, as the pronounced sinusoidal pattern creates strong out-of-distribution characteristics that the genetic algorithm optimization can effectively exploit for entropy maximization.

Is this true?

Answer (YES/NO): YES